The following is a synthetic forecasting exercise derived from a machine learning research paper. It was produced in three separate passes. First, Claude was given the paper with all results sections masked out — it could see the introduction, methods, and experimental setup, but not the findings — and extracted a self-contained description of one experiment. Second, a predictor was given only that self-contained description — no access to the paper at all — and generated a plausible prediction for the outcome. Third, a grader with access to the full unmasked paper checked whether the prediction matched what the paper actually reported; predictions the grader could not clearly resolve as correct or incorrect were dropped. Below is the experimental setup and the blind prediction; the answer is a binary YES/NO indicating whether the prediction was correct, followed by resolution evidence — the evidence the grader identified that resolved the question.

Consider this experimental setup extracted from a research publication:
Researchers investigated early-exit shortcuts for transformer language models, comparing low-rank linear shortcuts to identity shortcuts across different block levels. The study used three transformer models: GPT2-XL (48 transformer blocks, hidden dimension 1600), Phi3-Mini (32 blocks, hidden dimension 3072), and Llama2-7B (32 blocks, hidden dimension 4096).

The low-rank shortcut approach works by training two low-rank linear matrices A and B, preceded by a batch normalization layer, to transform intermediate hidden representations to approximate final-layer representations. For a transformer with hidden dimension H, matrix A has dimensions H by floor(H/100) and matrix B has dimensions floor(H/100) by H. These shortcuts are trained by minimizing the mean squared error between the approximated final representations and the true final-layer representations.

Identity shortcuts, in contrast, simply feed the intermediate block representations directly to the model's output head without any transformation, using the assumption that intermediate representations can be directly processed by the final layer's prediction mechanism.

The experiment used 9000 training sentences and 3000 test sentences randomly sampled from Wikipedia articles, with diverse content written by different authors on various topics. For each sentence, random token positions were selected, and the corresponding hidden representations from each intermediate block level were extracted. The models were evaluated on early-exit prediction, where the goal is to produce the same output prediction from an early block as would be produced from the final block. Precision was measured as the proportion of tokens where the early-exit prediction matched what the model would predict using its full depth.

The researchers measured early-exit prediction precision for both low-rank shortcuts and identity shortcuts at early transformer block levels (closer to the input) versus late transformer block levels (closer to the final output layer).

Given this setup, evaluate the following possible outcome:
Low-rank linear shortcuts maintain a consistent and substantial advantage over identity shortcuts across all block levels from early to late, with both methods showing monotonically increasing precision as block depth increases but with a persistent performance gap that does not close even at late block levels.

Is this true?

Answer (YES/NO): NO